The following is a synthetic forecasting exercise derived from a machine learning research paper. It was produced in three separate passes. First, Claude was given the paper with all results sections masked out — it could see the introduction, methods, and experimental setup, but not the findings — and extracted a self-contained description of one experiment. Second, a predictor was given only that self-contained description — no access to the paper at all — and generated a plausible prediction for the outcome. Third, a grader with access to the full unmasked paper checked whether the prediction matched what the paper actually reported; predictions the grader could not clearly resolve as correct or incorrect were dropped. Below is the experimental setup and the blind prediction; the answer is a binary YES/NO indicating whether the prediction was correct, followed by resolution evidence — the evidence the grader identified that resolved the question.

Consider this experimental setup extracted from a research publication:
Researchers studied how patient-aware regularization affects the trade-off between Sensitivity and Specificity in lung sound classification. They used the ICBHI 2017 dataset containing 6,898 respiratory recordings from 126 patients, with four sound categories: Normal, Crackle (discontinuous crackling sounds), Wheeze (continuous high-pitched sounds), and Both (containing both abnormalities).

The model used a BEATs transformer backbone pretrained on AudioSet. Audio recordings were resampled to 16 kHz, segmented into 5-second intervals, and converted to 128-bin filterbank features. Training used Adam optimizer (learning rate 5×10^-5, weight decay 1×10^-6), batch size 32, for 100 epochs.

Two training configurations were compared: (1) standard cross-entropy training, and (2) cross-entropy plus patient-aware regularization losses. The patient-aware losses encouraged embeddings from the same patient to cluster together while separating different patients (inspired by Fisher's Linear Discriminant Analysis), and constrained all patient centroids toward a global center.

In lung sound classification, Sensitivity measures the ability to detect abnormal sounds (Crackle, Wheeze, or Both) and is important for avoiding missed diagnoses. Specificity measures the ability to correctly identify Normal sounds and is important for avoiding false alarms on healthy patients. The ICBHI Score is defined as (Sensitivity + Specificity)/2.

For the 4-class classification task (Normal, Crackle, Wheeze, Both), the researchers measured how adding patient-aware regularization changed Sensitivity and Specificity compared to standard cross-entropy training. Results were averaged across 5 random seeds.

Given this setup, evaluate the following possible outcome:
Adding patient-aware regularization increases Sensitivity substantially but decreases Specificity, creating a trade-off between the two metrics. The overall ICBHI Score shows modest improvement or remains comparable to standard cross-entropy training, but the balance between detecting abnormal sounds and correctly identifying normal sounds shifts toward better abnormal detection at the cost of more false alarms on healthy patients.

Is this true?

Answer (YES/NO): NO